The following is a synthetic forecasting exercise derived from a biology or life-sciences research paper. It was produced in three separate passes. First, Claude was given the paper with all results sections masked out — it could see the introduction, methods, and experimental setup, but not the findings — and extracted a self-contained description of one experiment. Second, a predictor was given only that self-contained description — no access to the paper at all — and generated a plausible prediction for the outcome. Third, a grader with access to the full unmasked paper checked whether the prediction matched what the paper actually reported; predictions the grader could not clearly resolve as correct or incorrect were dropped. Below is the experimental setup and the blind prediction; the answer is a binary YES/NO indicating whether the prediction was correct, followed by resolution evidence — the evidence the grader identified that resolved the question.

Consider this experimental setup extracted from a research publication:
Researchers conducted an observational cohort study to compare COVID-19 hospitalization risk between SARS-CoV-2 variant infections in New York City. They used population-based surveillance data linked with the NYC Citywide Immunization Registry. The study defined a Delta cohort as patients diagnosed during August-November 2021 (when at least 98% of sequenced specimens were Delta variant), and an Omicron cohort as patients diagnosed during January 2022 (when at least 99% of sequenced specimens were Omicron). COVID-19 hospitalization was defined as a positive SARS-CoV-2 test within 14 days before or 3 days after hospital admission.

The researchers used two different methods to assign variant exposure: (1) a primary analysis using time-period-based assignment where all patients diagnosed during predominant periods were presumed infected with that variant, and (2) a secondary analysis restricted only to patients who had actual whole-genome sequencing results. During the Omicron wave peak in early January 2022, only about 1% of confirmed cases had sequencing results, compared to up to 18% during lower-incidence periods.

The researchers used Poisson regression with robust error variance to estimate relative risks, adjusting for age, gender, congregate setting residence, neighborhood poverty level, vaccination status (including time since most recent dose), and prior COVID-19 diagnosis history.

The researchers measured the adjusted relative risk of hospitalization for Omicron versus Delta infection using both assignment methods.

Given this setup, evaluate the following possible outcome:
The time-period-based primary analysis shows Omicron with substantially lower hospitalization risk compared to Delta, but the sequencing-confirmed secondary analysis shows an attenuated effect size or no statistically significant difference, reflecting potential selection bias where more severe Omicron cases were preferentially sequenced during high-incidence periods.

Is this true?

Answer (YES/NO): YES